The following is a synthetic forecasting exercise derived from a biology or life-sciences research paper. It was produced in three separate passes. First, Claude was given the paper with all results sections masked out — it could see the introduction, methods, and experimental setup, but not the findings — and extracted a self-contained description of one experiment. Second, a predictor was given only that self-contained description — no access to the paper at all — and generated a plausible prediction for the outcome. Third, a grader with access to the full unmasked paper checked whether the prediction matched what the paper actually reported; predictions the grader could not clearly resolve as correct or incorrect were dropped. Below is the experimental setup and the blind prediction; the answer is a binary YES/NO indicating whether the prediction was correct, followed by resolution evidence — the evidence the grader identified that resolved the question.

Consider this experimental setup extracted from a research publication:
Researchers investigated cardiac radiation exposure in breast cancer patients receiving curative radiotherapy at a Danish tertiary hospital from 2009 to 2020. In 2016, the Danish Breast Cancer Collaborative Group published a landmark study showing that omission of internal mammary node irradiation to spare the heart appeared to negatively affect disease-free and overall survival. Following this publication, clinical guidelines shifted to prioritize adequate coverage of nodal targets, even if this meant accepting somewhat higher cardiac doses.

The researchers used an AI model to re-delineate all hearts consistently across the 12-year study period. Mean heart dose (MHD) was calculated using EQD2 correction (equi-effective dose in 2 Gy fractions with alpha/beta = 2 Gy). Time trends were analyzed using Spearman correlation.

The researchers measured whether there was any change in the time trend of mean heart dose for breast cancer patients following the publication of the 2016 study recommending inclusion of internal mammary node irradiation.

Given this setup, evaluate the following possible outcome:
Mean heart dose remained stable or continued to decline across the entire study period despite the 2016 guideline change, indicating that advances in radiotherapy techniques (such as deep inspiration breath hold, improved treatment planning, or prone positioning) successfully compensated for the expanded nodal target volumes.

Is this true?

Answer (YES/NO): NO